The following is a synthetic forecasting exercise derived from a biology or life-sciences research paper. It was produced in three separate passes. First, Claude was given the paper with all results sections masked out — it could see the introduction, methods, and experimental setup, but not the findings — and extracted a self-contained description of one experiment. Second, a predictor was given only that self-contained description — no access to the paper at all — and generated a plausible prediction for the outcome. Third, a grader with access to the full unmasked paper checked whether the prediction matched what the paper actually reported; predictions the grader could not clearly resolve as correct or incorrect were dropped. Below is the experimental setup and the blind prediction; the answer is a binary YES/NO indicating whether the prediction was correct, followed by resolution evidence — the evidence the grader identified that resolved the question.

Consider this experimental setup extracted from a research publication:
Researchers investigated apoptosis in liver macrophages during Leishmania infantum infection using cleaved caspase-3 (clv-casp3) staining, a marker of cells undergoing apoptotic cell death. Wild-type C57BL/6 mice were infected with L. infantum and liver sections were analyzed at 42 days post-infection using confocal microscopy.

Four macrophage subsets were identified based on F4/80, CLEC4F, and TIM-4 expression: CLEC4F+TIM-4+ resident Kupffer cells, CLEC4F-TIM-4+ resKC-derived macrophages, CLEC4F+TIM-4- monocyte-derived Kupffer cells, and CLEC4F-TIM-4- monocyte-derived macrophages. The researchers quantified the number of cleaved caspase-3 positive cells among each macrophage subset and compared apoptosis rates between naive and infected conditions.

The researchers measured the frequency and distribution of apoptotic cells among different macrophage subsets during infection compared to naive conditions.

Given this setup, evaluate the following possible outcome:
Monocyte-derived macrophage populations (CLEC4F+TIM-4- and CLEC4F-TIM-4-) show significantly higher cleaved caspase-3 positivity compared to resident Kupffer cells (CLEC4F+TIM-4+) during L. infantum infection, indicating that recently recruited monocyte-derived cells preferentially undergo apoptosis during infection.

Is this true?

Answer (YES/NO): YES